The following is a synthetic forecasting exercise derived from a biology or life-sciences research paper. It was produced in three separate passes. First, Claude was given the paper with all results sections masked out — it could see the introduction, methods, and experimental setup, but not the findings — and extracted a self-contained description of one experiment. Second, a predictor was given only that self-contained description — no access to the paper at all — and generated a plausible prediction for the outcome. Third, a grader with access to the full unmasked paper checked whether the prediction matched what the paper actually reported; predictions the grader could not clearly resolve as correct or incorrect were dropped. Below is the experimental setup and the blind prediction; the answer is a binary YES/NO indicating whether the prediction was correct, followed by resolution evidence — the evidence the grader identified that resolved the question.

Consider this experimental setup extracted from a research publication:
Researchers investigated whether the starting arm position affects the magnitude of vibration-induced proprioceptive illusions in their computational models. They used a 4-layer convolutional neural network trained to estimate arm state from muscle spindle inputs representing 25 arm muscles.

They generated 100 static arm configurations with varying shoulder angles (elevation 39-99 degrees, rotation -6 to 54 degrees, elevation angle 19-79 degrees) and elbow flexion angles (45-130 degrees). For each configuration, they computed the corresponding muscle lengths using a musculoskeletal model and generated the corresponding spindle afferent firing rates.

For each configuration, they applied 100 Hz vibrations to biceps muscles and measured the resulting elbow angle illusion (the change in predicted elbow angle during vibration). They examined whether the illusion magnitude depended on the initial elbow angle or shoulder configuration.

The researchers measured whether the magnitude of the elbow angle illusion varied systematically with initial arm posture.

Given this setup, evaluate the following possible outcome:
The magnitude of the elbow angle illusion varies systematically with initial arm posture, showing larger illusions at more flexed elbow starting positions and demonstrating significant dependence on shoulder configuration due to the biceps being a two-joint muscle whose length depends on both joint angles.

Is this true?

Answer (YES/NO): NO